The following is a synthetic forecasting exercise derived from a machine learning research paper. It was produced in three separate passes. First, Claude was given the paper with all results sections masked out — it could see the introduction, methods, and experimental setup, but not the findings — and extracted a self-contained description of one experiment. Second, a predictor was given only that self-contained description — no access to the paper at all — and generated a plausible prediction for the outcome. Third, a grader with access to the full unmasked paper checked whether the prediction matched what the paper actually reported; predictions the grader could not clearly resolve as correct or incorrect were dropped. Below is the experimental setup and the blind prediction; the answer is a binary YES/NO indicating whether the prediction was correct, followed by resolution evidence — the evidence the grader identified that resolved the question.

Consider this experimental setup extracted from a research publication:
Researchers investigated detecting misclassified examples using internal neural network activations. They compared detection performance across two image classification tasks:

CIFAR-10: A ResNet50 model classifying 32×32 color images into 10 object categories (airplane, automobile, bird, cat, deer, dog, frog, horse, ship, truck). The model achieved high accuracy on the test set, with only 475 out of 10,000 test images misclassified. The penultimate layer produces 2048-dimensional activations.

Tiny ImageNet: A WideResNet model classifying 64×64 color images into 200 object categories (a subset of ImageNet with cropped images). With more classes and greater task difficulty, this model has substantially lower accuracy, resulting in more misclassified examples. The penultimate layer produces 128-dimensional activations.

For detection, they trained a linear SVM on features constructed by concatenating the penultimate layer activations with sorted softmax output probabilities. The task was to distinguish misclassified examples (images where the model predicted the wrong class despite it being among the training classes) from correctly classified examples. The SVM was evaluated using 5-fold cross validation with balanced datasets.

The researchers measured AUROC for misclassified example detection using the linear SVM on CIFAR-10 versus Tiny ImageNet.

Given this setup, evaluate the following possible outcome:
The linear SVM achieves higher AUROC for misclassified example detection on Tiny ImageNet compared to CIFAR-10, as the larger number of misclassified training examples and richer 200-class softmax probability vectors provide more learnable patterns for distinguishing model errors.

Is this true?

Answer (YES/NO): NO